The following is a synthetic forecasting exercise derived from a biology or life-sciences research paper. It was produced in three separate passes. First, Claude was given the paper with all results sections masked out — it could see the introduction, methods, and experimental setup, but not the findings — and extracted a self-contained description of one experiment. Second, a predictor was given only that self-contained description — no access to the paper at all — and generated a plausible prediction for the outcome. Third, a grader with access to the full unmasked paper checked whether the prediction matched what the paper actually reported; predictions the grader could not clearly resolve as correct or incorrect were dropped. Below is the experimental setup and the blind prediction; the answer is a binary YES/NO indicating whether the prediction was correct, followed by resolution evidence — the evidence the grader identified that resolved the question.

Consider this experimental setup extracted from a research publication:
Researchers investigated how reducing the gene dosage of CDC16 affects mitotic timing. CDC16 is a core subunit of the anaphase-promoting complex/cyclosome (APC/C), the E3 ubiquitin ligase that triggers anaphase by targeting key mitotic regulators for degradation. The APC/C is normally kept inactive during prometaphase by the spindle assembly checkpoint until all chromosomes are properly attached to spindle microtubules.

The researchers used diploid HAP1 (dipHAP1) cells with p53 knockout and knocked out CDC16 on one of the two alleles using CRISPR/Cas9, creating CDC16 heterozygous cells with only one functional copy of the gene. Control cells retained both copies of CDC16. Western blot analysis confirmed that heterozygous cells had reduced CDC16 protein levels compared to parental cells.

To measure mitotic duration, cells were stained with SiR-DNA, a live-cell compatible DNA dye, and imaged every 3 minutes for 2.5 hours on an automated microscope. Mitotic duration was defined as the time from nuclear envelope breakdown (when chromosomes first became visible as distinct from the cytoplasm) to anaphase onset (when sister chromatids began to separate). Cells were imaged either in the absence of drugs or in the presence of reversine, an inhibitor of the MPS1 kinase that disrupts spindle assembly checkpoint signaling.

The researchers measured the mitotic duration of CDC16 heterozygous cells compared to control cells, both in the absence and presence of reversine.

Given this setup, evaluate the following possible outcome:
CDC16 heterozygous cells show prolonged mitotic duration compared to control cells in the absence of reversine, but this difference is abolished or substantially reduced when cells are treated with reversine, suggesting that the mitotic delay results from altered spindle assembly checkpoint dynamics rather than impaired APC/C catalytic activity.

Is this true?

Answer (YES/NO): NO